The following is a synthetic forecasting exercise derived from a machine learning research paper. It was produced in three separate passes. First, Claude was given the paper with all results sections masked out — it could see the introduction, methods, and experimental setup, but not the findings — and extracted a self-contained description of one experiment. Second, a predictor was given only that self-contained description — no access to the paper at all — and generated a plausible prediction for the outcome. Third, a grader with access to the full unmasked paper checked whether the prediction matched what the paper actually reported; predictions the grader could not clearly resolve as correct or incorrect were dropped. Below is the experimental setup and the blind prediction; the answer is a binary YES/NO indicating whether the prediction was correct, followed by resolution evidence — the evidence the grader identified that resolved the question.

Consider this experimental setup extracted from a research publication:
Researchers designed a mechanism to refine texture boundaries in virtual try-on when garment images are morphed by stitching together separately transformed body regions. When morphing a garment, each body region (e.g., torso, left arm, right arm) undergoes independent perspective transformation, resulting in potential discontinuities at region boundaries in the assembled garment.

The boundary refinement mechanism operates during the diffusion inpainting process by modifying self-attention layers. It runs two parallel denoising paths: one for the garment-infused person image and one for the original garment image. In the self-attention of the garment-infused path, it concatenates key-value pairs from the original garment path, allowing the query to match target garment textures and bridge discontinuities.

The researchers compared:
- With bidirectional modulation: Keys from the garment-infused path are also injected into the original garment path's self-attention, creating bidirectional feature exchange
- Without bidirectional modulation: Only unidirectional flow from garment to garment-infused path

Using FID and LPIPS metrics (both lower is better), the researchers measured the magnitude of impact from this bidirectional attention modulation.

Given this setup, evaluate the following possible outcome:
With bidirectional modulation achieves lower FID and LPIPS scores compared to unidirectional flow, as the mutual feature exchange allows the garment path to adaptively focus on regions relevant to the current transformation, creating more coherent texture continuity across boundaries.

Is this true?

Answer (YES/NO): YES